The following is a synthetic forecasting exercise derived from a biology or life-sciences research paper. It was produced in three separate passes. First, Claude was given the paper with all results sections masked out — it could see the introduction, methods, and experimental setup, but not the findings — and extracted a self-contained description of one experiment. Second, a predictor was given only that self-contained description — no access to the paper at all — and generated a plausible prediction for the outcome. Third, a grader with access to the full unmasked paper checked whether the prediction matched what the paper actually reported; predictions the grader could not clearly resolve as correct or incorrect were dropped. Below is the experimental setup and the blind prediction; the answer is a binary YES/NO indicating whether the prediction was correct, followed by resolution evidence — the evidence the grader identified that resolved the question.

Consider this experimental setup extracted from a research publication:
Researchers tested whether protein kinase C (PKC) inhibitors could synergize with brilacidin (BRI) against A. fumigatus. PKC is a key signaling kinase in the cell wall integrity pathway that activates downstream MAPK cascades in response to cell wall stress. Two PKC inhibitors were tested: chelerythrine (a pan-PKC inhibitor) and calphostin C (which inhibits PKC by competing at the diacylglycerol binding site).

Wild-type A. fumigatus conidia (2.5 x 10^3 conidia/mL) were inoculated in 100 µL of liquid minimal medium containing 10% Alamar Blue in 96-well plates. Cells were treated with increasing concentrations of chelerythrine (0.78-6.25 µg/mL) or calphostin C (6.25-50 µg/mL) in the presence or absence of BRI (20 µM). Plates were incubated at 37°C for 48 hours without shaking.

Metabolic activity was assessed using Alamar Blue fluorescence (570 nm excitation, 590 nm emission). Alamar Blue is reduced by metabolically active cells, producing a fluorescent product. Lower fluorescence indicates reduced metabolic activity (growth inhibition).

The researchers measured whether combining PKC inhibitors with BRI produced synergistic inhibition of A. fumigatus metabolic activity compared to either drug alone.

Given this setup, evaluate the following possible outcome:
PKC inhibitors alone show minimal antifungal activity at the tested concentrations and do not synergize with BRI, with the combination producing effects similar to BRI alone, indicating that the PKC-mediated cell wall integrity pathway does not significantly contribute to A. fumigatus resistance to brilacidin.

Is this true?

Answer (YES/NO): NO